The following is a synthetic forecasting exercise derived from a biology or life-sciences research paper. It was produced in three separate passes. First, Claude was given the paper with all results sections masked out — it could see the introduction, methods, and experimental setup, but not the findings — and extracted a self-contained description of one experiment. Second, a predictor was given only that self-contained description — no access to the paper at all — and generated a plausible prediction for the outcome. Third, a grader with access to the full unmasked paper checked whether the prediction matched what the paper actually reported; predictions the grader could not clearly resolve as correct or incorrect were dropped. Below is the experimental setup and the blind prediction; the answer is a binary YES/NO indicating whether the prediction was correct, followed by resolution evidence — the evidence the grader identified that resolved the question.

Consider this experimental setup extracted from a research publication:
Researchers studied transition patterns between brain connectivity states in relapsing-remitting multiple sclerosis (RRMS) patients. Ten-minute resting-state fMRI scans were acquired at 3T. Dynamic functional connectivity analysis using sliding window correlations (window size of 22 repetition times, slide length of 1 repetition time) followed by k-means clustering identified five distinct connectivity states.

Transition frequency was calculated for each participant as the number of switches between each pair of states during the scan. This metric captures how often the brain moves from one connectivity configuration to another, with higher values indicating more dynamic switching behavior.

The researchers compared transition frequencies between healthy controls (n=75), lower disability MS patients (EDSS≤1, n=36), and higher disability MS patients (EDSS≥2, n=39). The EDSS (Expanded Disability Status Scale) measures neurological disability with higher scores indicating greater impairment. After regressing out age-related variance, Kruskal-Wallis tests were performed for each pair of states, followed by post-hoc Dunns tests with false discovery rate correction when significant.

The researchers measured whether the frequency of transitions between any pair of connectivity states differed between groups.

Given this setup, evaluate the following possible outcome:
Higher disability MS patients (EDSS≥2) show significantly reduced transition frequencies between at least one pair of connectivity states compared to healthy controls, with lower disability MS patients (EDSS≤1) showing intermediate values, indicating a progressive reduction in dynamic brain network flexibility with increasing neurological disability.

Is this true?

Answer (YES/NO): NO